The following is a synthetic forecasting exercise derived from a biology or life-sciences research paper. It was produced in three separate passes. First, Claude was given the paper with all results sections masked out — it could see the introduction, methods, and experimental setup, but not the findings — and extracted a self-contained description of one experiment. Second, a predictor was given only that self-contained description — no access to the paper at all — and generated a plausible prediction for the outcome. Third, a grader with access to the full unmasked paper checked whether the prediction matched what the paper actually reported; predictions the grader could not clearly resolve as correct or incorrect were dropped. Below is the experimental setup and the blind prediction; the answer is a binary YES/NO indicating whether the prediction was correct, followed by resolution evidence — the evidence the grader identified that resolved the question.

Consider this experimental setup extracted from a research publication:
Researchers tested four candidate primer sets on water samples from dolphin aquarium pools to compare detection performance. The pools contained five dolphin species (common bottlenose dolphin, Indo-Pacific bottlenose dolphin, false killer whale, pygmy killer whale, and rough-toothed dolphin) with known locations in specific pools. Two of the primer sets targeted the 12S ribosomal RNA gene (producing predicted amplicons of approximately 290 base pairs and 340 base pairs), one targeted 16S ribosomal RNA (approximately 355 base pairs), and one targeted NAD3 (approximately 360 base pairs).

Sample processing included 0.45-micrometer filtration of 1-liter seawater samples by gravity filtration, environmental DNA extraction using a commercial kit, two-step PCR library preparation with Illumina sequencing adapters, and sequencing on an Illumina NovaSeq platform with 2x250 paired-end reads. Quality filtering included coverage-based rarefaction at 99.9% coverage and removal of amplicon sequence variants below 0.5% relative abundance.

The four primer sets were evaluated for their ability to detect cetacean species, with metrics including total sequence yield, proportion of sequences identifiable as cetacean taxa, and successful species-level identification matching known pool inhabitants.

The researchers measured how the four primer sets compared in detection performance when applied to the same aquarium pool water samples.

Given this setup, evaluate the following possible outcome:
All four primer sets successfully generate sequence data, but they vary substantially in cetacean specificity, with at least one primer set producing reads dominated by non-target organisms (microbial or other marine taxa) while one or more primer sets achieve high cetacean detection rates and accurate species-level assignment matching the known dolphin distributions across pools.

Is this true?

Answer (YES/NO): NO